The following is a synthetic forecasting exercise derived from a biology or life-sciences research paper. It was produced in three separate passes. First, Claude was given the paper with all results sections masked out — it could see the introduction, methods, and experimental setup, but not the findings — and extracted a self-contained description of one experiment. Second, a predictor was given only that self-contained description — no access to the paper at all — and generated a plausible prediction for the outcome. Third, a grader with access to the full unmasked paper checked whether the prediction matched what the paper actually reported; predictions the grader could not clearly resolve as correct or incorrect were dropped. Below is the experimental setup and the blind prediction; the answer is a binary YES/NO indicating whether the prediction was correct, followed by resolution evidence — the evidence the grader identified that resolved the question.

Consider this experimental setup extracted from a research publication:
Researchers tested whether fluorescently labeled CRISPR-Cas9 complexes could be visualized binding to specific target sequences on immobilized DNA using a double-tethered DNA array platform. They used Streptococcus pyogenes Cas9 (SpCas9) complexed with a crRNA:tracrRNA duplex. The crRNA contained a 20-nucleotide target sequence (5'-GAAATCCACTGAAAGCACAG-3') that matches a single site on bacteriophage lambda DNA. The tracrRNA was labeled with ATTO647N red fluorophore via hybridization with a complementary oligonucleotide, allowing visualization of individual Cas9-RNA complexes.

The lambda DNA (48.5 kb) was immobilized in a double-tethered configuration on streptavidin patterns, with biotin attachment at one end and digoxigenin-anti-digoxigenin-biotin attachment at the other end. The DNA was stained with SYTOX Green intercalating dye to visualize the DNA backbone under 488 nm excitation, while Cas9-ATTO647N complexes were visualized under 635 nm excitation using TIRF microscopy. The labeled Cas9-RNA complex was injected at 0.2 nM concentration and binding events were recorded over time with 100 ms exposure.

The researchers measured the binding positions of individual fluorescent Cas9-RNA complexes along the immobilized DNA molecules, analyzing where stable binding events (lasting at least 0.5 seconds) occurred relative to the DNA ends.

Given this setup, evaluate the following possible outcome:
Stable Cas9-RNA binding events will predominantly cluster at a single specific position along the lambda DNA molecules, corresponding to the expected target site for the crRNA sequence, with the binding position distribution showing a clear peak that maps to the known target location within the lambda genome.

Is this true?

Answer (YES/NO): NO